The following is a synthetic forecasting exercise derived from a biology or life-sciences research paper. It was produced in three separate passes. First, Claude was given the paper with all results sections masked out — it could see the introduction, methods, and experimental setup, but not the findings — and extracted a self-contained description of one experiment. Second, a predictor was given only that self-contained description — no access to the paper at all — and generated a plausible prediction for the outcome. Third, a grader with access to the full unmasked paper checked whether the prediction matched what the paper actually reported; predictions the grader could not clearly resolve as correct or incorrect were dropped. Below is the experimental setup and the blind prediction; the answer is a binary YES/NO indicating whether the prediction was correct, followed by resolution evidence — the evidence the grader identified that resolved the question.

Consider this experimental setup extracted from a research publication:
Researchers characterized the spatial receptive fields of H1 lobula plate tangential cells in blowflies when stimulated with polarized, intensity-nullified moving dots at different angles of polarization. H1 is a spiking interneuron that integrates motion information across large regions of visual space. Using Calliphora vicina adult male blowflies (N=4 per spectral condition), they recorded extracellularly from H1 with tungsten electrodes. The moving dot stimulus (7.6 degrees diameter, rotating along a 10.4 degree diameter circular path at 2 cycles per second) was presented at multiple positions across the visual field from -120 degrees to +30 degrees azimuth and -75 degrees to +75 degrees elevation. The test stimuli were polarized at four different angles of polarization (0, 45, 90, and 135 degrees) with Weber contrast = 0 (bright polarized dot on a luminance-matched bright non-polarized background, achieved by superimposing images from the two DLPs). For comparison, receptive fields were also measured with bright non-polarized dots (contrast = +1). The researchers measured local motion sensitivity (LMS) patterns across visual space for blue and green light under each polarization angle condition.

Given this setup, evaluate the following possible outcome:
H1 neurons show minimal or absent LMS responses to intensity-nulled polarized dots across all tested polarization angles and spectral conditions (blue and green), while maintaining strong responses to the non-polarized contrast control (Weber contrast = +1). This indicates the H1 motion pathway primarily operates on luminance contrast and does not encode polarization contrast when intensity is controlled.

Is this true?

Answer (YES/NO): YES